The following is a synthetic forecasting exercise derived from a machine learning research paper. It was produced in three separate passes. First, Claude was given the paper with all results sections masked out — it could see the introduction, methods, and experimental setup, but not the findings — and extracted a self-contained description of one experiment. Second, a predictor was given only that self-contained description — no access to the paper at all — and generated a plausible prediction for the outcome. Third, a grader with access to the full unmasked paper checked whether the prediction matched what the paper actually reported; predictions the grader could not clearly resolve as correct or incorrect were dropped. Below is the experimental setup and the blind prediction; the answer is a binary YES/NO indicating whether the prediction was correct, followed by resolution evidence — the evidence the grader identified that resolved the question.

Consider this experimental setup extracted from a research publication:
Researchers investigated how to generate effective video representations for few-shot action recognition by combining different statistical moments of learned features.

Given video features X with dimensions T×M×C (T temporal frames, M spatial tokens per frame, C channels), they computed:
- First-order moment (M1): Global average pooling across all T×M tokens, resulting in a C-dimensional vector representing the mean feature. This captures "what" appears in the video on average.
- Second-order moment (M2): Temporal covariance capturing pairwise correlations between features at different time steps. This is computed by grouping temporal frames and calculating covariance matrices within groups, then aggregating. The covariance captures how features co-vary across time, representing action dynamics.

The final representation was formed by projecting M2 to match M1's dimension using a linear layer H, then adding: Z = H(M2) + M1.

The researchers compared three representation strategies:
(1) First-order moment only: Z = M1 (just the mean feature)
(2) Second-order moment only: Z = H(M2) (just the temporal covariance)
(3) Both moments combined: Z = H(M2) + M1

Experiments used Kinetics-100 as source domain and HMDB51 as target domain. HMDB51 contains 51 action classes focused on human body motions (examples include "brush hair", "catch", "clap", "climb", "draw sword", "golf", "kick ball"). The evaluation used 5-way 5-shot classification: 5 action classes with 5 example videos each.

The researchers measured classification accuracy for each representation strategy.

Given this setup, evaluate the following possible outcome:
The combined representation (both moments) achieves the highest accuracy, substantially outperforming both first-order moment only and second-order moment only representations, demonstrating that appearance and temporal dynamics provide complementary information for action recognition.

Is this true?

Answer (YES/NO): NO